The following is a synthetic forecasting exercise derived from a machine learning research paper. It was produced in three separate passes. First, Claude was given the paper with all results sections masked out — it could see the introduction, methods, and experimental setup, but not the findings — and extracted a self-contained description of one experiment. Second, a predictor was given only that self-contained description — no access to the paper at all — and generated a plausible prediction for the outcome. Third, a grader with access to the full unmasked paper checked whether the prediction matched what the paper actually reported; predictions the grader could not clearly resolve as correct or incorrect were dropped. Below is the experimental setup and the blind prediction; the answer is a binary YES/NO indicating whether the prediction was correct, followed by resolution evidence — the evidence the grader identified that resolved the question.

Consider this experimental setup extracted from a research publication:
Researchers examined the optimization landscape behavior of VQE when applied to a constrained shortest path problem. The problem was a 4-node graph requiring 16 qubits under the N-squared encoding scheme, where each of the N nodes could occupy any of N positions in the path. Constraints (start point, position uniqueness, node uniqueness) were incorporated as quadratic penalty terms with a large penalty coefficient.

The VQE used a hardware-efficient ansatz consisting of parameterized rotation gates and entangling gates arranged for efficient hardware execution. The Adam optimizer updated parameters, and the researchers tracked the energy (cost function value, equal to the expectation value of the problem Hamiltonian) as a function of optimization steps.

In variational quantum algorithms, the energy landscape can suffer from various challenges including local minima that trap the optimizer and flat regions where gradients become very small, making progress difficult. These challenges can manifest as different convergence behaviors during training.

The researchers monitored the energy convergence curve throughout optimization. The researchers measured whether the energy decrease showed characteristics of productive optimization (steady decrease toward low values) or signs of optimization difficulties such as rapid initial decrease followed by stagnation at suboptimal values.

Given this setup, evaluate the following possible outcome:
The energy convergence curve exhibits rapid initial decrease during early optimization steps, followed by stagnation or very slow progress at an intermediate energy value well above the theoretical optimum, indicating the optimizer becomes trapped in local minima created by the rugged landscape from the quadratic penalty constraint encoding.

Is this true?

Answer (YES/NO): NO